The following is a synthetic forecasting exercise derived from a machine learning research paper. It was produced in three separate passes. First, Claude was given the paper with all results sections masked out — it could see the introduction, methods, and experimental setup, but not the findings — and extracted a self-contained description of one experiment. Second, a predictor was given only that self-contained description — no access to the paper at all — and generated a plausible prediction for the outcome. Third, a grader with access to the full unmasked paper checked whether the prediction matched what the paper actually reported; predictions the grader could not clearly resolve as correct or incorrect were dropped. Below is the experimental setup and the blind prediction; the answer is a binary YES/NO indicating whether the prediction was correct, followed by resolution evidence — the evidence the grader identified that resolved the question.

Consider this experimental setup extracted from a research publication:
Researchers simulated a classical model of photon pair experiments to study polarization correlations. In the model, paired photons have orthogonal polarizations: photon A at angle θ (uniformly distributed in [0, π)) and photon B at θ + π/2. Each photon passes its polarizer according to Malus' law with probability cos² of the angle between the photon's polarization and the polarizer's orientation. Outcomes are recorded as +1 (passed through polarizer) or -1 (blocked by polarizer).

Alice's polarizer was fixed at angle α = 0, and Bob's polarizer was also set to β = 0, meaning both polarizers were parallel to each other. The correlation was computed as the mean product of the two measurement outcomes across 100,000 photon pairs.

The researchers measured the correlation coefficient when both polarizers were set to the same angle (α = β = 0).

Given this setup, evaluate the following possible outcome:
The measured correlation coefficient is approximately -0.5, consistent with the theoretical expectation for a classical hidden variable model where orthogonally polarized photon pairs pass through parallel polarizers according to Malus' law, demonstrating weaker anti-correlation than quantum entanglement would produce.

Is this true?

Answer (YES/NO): YES